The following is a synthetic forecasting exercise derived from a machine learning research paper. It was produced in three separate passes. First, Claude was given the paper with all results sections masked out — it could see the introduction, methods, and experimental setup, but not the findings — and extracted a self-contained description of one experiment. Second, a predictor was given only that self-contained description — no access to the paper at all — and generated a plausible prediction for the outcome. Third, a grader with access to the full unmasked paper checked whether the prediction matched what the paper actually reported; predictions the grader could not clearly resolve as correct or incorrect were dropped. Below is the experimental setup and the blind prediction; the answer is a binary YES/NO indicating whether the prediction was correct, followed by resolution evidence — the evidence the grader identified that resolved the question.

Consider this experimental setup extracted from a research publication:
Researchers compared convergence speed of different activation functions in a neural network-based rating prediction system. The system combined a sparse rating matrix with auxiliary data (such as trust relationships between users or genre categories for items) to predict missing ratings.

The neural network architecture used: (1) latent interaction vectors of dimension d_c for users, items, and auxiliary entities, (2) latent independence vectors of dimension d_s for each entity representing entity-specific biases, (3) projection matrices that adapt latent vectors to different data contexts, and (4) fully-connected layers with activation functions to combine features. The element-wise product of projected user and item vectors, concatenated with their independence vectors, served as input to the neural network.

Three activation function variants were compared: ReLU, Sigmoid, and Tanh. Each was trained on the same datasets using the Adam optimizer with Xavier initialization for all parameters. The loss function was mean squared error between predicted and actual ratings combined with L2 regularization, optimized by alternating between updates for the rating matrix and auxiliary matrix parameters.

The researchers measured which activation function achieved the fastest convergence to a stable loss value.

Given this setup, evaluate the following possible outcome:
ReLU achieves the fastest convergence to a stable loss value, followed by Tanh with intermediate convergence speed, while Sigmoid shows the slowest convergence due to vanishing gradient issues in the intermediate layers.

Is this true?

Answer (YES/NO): NO